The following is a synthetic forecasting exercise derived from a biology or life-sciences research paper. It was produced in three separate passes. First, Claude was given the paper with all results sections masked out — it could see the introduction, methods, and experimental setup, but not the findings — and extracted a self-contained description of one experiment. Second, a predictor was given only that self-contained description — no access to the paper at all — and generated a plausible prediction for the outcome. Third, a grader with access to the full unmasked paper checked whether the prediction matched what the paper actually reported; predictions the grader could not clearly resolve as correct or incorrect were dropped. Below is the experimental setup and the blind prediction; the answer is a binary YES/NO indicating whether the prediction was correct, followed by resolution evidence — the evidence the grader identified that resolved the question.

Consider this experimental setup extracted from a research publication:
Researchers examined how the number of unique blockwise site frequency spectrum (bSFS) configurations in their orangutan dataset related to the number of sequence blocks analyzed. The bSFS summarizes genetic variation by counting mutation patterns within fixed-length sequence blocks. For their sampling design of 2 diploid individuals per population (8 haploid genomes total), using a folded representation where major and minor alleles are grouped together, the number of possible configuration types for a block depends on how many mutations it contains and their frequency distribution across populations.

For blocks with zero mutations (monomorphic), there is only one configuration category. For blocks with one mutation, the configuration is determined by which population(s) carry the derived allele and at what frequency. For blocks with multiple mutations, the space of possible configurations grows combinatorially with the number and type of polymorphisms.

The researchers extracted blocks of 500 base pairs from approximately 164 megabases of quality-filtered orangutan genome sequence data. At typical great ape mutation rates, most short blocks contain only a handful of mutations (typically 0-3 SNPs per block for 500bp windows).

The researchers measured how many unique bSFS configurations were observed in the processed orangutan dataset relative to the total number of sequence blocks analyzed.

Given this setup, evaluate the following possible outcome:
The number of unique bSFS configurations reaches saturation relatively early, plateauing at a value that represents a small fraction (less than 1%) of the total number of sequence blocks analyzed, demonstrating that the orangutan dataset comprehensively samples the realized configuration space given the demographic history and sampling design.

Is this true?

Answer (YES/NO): NO